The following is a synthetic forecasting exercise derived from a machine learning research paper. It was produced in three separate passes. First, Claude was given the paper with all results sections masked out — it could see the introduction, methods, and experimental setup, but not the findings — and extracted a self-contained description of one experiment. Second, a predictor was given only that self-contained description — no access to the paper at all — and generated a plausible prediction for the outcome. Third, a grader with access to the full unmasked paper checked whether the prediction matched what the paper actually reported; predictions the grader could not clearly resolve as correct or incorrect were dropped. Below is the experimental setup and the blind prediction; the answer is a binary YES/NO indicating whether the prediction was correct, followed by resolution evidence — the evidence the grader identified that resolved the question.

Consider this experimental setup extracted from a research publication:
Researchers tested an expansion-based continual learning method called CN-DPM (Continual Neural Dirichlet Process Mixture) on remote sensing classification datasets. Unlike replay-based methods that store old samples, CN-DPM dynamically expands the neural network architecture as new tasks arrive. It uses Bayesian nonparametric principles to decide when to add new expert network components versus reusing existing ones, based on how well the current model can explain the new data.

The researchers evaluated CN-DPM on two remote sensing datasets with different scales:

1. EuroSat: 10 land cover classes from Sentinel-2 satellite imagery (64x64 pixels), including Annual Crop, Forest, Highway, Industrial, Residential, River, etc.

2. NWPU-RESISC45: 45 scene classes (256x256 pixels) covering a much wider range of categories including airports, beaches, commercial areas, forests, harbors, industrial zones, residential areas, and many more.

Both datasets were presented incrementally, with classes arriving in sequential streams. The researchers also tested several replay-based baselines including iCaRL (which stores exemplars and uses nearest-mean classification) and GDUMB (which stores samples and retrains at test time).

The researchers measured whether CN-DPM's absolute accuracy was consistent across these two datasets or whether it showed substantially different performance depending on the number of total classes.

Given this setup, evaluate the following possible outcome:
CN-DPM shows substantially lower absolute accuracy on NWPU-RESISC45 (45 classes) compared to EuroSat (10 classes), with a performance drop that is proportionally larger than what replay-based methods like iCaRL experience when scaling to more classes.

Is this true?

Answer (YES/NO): YES